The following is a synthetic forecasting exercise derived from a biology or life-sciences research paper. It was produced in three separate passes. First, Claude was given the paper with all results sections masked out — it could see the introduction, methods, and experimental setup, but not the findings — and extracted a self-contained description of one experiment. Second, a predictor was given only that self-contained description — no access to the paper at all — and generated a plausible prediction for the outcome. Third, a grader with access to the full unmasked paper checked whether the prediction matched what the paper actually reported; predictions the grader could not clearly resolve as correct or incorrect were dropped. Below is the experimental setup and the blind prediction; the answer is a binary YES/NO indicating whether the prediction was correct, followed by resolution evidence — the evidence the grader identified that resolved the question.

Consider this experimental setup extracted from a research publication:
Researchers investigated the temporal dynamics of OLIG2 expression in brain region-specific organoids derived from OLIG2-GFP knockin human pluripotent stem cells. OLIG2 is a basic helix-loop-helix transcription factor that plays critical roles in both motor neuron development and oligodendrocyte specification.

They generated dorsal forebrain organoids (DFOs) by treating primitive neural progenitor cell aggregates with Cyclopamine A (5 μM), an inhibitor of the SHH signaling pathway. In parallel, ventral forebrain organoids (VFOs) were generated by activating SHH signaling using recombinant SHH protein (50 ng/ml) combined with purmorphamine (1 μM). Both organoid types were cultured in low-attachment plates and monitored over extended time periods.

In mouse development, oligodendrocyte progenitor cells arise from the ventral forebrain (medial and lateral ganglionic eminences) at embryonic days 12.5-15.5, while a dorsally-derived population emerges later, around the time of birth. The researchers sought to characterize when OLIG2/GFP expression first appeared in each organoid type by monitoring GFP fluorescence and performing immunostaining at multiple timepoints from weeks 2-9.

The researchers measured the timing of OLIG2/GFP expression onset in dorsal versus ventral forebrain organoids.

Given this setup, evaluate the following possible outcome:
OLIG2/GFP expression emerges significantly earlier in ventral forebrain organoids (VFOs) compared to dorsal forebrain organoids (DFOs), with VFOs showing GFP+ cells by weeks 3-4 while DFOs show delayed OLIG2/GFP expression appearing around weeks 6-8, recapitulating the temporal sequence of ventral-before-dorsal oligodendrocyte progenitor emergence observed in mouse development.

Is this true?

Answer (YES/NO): NO